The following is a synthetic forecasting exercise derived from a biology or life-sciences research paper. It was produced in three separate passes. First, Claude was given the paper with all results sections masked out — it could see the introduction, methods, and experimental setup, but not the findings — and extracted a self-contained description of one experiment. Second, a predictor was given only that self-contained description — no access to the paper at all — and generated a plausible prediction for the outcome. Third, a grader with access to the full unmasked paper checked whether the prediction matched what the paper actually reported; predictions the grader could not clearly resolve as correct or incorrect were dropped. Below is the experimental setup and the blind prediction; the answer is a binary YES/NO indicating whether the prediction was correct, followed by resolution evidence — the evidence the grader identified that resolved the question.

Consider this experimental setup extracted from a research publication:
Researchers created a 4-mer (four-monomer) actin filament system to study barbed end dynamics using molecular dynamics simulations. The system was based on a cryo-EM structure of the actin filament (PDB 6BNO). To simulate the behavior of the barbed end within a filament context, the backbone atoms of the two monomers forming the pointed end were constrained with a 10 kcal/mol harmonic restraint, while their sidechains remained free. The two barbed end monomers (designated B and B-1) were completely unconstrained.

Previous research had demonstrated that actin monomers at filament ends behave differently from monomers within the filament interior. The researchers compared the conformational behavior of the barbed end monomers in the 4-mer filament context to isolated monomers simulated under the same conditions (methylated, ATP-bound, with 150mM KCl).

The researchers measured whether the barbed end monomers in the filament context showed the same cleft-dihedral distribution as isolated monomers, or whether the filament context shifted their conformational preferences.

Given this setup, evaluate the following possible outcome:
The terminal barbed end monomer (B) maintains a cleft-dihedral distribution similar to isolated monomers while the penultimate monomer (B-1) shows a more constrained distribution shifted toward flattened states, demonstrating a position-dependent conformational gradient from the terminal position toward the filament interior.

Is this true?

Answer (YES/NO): NO